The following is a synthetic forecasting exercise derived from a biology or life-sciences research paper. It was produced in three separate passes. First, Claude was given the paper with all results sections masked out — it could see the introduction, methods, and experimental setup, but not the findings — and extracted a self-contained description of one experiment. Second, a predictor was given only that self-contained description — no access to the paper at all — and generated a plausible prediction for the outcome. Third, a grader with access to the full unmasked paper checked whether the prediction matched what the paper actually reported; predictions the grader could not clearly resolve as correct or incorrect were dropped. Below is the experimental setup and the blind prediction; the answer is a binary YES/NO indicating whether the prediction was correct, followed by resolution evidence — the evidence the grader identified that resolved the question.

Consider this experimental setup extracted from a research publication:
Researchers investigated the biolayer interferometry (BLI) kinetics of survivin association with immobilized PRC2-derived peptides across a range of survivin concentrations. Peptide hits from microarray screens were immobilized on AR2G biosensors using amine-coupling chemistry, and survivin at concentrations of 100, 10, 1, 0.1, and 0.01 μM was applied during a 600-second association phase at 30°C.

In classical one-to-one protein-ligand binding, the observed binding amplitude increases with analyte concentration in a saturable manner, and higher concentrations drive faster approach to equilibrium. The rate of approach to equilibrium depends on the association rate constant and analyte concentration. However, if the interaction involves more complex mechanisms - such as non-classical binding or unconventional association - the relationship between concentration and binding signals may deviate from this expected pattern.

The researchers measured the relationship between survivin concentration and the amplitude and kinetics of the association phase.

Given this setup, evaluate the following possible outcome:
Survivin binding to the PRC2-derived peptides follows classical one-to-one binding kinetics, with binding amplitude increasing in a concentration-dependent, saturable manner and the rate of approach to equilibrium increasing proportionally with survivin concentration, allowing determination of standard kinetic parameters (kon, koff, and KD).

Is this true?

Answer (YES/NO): NO